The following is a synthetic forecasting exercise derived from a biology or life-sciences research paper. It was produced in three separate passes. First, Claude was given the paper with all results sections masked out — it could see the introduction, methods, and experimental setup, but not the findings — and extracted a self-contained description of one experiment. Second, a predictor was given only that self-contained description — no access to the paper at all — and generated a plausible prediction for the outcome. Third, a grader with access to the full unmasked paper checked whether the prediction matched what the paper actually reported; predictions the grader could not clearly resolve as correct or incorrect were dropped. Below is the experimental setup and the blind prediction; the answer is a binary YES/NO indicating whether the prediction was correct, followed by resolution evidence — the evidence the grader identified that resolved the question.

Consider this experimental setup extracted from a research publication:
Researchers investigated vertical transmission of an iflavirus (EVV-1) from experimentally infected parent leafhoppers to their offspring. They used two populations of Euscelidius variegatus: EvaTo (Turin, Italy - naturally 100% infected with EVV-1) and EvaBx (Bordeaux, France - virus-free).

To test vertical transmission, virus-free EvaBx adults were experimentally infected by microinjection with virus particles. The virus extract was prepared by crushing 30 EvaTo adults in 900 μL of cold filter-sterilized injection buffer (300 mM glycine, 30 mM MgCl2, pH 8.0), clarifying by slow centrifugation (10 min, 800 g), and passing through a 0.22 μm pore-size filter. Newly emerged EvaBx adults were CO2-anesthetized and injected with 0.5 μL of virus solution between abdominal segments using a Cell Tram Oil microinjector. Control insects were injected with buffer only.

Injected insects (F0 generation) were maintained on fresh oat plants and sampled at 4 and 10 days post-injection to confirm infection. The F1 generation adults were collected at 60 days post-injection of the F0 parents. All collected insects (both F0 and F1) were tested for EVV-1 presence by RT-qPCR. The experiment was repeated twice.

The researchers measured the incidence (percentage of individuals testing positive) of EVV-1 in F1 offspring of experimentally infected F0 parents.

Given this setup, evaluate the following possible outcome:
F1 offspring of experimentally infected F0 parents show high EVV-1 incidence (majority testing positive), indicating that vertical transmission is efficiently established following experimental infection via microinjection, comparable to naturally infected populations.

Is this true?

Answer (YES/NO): YES